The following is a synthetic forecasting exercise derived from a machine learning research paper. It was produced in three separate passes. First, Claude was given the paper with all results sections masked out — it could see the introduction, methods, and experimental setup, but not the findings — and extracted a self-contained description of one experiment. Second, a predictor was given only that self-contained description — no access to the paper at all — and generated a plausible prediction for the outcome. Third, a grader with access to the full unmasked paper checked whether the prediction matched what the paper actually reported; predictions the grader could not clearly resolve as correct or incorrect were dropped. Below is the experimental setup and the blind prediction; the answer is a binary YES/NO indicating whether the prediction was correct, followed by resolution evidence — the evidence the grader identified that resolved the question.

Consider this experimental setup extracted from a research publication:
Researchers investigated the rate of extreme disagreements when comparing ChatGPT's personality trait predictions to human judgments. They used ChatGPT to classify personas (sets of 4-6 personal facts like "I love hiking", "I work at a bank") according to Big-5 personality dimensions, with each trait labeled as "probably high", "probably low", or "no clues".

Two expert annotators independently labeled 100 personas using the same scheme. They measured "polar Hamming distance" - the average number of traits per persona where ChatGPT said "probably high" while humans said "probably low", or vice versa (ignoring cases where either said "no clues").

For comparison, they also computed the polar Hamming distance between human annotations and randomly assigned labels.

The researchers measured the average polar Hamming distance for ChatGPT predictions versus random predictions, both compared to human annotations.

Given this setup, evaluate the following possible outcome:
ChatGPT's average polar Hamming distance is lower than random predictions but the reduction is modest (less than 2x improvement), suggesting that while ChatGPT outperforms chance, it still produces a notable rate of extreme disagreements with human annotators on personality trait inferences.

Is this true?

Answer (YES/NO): NO